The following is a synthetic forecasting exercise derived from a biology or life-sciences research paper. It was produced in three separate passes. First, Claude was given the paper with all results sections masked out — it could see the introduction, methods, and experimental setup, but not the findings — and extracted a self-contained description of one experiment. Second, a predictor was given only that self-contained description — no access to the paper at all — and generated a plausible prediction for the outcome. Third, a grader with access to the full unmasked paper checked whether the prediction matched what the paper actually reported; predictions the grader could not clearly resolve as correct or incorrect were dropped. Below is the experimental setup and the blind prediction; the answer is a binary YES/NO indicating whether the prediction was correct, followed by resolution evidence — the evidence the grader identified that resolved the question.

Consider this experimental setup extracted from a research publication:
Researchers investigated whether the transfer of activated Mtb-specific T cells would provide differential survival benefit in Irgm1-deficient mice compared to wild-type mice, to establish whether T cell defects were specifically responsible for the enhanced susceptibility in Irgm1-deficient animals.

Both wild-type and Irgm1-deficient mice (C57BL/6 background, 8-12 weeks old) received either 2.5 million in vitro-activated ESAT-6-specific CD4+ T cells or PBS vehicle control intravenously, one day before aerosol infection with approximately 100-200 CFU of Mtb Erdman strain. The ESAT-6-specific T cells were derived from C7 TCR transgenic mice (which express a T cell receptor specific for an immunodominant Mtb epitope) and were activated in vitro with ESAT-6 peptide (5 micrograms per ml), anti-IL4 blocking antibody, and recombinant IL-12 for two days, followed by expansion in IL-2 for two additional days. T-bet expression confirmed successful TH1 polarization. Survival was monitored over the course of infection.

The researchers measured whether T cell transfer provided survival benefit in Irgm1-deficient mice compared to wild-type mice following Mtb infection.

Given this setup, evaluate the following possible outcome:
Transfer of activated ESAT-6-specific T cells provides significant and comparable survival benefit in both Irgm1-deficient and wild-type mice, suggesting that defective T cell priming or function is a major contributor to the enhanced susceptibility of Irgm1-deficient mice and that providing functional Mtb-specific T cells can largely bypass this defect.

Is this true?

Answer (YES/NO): NO